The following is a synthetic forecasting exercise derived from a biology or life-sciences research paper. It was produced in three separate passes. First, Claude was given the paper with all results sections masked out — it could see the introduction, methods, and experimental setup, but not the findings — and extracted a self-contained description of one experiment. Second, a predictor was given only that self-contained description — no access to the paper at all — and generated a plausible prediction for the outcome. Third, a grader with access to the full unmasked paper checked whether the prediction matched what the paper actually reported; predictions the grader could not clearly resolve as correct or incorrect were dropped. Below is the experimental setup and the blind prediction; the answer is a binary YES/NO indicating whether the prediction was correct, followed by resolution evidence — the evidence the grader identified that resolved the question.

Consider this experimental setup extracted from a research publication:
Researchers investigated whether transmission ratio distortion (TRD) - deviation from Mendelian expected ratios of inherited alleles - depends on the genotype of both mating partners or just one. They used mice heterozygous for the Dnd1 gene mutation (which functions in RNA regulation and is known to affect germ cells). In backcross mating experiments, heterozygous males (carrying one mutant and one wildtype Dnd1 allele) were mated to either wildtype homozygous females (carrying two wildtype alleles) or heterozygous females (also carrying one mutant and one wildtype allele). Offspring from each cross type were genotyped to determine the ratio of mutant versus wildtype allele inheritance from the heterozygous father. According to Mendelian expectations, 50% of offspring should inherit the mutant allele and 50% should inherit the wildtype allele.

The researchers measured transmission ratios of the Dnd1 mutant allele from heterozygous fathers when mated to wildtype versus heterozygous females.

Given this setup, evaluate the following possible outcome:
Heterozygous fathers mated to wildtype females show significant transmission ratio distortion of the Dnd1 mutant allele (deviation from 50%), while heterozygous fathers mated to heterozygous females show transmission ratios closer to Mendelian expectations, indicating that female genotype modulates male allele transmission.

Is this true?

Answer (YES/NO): NO